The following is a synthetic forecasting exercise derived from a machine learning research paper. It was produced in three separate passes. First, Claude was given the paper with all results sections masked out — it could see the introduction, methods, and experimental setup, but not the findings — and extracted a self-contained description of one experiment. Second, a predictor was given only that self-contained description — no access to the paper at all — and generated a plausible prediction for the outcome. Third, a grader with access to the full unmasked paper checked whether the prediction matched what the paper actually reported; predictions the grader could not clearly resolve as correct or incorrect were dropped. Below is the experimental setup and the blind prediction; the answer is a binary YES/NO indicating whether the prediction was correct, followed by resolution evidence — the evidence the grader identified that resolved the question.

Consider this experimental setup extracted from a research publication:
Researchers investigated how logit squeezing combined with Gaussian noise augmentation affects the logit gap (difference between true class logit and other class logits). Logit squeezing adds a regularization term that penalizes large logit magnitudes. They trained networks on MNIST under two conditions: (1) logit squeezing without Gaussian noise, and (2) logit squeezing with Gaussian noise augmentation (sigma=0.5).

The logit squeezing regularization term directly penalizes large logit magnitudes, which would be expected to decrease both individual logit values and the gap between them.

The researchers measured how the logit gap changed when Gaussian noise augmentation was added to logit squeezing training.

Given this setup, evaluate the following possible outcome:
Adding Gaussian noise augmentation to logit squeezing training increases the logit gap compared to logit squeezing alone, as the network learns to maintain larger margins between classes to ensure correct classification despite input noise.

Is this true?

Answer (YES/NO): YES